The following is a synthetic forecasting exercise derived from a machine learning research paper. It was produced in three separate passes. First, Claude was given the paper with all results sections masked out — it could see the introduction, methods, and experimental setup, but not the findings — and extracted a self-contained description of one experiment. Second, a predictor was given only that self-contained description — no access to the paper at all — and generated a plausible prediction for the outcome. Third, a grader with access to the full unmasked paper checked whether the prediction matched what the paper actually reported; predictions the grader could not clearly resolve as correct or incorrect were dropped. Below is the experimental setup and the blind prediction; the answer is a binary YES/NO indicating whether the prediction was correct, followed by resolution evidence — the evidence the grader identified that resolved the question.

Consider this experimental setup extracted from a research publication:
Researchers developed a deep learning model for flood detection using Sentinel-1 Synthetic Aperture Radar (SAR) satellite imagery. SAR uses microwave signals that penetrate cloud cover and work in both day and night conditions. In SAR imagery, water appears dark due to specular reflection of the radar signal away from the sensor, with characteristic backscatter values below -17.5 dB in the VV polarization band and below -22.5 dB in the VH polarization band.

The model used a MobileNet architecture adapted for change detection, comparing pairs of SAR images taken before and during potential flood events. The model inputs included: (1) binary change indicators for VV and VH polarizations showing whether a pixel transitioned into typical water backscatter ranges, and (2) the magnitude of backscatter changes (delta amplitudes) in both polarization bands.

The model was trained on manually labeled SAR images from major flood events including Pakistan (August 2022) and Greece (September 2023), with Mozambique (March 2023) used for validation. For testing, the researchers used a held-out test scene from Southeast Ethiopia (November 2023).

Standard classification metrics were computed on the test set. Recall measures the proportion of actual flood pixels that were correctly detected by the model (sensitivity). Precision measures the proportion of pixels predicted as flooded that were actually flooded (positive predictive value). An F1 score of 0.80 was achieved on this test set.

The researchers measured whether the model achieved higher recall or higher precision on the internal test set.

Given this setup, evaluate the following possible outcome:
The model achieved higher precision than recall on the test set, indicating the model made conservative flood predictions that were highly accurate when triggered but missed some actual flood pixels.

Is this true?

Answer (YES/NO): NO